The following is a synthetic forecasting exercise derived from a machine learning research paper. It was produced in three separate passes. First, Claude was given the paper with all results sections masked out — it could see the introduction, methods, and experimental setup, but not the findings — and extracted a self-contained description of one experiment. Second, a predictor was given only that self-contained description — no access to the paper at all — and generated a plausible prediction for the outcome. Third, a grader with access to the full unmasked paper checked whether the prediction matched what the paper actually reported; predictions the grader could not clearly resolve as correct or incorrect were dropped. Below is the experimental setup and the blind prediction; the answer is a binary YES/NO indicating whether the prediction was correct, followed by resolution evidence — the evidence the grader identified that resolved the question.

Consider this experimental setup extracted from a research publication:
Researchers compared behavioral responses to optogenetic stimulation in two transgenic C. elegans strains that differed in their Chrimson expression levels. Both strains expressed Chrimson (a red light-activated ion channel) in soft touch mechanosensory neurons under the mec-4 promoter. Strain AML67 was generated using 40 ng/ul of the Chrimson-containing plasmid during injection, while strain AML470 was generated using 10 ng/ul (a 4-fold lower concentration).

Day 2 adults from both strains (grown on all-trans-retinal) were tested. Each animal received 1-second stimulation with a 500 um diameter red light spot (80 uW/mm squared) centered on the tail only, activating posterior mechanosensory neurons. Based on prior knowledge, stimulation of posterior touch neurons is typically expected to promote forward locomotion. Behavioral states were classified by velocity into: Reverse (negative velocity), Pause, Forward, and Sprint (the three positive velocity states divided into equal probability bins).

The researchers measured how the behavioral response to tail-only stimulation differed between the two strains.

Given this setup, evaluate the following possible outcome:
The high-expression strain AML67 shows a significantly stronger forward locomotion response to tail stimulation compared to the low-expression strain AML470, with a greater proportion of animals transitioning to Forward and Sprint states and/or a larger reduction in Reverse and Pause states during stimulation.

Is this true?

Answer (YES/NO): NO